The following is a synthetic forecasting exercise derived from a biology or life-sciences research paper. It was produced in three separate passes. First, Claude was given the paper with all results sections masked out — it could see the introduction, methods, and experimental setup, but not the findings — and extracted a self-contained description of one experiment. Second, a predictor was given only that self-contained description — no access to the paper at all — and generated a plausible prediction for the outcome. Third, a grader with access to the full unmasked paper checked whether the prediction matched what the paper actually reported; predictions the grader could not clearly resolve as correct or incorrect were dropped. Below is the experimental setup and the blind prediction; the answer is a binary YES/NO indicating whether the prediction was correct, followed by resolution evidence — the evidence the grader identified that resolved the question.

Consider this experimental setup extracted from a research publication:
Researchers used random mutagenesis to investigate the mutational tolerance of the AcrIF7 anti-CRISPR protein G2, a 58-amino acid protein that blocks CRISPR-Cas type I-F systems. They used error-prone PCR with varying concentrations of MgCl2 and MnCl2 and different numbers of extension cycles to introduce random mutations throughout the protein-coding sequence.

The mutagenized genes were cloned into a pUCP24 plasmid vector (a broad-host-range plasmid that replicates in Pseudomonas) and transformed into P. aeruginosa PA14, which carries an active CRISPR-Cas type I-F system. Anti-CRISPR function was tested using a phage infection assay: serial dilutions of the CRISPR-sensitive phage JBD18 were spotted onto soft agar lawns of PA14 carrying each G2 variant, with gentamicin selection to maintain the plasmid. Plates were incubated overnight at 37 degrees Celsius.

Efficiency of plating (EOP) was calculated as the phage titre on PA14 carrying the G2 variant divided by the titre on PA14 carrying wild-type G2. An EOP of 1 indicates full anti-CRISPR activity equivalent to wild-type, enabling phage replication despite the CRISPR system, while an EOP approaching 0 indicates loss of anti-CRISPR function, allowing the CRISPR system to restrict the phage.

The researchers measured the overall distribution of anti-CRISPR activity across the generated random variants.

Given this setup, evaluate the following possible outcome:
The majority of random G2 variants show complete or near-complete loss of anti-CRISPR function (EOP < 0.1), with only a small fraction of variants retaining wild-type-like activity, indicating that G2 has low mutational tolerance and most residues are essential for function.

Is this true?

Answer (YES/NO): NO